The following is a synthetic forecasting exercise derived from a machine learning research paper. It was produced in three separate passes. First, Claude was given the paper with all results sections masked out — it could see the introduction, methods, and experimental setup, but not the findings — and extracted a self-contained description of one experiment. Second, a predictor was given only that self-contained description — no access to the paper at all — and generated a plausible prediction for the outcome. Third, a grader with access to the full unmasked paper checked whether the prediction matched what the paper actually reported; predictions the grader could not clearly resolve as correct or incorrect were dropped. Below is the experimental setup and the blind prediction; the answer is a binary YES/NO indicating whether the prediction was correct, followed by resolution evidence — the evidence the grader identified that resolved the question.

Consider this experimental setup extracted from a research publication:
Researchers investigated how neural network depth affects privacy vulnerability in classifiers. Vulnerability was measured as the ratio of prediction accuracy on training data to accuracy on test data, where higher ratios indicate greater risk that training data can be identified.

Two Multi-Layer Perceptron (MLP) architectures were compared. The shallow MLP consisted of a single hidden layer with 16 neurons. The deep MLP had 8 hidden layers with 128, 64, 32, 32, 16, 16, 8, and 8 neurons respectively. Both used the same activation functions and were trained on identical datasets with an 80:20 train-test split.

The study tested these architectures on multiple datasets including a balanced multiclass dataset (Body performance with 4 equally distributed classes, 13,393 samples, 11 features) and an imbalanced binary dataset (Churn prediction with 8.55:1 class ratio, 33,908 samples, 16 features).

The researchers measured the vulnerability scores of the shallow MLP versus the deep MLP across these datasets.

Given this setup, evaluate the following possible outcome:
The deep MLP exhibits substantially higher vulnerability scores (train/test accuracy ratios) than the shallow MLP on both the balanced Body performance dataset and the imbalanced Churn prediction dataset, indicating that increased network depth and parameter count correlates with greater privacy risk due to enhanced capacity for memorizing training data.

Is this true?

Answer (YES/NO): NO